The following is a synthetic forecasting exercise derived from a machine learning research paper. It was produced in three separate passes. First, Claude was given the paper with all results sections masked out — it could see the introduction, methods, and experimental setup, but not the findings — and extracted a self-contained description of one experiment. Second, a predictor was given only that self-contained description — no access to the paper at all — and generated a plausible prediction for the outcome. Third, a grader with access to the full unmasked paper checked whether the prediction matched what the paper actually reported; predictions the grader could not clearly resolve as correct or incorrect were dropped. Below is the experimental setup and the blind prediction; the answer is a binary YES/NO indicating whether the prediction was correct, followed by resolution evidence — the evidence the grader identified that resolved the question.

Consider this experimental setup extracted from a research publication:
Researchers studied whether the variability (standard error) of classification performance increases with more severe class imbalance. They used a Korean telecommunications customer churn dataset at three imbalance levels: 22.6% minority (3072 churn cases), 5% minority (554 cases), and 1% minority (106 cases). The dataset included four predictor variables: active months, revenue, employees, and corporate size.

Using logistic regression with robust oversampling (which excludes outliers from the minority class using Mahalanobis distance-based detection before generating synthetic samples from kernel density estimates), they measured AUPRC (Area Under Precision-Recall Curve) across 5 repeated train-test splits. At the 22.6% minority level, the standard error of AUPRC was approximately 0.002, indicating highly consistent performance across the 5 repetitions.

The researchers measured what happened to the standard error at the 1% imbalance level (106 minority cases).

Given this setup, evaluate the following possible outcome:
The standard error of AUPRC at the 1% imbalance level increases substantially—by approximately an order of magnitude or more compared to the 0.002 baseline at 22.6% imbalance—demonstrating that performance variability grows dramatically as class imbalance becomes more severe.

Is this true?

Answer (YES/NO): YES